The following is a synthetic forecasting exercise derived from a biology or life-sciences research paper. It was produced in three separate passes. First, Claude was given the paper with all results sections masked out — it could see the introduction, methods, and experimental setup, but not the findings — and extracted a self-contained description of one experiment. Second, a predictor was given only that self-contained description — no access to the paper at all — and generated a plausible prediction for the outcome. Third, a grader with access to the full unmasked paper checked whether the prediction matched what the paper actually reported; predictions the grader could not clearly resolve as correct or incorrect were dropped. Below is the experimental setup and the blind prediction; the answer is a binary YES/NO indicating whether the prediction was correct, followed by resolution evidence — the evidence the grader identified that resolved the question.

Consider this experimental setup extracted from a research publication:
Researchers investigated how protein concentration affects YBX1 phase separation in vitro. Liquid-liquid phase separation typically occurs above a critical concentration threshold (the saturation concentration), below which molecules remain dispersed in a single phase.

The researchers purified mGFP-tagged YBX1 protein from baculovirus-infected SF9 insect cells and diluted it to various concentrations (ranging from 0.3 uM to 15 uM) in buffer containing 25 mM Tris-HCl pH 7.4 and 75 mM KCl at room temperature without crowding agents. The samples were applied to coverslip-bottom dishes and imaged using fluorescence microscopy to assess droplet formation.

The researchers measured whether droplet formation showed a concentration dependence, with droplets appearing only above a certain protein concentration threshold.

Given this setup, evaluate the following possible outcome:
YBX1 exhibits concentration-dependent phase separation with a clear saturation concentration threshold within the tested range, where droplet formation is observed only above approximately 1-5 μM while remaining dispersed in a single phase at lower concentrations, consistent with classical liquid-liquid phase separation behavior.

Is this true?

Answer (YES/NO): YES